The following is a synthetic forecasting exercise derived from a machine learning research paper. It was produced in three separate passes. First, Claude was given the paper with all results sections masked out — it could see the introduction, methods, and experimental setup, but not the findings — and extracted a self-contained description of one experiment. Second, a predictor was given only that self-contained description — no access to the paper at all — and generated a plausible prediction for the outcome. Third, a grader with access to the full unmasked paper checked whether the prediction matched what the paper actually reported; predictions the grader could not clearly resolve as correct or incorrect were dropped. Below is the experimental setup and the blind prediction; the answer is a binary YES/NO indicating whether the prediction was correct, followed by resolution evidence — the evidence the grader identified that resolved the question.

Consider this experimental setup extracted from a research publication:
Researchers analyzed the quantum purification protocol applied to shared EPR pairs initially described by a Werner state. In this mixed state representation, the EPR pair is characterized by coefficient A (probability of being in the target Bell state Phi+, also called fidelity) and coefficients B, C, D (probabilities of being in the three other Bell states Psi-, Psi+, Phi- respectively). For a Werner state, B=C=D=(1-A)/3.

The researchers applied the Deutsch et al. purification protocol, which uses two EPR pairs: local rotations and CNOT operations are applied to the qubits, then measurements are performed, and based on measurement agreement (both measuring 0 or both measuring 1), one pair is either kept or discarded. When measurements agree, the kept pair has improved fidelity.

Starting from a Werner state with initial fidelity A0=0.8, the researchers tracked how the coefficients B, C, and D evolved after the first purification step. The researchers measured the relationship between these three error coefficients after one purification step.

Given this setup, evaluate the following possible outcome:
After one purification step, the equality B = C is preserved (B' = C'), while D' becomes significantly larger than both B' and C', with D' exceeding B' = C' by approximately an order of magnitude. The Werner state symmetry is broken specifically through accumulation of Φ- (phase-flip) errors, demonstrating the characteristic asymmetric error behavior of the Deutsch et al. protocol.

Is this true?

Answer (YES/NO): YES